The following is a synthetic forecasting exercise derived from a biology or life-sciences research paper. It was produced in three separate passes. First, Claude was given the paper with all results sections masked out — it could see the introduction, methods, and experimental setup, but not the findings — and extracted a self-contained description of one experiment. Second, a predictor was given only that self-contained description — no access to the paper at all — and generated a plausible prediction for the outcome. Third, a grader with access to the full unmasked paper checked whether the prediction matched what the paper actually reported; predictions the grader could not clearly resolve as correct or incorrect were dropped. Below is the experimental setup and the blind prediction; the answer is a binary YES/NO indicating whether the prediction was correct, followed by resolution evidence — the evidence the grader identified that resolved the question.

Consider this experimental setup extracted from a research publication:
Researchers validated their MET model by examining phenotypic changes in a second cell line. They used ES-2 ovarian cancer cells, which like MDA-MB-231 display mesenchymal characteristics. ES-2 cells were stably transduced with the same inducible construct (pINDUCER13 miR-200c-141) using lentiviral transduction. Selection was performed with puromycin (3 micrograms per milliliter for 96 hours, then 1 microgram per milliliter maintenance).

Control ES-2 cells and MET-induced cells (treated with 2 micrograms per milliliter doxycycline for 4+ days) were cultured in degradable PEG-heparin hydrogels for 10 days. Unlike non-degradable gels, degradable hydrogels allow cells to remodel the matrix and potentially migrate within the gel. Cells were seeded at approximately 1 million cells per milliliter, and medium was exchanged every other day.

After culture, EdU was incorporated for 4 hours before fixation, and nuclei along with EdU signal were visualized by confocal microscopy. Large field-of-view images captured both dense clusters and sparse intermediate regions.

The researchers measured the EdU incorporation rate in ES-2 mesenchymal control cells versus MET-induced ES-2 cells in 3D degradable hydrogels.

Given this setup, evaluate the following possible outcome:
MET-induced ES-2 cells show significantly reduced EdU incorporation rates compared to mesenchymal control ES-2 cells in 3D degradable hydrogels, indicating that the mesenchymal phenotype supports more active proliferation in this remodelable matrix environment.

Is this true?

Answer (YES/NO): YES